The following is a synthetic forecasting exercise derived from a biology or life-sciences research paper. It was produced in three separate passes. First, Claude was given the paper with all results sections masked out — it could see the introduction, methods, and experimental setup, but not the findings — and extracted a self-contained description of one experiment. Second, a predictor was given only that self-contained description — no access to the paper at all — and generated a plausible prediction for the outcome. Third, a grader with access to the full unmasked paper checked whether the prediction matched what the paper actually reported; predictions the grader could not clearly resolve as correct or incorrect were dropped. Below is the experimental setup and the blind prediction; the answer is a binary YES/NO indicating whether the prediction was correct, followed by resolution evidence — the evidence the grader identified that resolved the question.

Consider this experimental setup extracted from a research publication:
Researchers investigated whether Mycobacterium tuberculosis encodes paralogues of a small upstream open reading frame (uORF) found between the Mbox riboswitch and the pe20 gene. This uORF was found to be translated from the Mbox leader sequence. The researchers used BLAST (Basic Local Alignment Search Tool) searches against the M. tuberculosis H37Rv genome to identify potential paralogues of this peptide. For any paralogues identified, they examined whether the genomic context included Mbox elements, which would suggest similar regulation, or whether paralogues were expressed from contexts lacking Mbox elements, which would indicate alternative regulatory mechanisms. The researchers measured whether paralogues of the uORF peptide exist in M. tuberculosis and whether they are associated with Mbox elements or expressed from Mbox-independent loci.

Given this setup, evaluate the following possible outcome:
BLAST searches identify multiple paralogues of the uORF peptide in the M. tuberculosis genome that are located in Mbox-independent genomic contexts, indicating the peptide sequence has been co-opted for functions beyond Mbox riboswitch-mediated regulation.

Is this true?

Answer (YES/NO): NO